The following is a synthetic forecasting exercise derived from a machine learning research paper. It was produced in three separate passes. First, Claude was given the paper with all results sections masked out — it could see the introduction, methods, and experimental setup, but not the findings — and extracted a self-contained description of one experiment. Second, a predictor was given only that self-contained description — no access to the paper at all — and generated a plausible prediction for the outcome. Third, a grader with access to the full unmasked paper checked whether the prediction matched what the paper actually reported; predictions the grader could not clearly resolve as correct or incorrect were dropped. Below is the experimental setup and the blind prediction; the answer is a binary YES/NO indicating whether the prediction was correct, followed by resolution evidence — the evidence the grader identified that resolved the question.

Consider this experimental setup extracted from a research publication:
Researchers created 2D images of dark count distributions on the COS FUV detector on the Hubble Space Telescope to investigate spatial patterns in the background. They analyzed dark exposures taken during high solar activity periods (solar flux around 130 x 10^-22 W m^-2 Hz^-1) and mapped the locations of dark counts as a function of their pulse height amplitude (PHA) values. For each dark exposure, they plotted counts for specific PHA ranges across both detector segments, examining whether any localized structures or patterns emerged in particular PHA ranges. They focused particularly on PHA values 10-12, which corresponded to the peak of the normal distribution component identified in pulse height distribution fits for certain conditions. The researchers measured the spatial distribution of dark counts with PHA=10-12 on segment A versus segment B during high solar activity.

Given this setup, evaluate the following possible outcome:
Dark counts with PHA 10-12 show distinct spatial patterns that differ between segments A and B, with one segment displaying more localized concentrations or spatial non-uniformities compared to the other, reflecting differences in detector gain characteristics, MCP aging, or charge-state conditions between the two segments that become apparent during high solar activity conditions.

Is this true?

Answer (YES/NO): YES